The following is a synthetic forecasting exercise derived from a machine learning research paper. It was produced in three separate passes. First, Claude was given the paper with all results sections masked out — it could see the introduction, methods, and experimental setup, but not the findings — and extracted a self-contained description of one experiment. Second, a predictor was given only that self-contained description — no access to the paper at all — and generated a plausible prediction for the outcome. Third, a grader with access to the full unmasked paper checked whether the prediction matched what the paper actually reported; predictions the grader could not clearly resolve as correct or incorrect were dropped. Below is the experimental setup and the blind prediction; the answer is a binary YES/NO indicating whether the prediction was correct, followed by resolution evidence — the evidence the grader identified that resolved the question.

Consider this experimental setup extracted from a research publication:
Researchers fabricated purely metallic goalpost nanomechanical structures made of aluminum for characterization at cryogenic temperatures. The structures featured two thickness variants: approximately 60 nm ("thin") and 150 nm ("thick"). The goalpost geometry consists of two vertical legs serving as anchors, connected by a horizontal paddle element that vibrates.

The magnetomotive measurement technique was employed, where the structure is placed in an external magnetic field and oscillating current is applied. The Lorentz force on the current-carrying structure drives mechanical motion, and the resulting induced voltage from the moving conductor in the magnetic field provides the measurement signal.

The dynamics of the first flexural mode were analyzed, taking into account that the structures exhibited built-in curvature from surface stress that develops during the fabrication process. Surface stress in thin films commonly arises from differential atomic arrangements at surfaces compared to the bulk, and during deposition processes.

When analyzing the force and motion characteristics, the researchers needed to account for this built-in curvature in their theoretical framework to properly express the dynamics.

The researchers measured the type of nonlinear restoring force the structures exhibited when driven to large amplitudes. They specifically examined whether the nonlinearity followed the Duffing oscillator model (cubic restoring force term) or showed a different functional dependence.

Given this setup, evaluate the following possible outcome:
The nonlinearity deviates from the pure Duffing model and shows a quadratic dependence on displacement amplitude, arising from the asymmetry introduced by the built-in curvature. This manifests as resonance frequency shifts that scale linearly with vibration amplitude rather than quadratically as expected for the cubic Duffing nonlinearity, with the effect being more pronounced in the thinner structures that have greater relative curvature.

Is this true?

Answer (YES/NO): NO